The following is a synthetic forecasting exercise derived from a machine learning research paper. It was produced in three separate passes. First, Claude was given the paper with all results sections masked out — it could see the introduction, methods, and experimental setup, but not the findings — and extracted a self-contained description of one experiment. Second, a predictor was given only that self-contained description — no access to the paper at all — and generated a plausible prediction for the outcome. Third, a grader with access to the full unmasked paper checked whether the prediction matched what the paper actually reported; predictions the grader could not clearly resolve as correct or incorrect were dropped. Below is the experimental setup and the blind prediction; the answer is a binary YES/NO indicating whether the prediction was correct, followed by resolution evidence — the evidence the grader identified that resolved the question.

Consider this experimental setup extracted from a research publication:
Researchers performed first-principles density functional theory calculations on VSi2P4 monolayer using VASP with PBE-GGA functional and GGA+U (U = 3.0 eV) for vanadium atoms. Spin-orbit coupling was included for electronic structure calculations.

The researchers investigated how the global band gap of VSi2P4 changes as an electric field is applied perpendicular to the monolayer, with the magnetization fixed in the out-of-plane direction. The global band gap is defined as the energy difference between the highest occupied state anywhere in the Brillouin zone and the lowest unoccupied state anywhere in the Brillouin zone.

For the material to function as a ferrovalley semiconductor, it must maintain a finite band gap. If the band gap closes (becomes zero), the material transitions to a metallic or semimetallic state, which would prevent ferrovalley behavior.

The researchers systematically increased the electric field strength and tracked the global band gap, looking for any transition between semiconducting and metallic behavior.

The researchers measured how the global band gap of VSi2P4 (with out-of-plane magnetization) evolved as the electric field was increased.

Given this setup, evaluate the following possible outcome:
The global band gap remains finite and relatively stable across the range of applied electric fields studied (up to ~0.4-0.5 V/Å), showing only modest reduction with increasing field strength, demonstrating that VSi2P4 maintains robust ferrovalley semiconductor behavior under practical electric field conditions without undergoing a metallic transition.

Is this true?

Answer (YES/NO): NO